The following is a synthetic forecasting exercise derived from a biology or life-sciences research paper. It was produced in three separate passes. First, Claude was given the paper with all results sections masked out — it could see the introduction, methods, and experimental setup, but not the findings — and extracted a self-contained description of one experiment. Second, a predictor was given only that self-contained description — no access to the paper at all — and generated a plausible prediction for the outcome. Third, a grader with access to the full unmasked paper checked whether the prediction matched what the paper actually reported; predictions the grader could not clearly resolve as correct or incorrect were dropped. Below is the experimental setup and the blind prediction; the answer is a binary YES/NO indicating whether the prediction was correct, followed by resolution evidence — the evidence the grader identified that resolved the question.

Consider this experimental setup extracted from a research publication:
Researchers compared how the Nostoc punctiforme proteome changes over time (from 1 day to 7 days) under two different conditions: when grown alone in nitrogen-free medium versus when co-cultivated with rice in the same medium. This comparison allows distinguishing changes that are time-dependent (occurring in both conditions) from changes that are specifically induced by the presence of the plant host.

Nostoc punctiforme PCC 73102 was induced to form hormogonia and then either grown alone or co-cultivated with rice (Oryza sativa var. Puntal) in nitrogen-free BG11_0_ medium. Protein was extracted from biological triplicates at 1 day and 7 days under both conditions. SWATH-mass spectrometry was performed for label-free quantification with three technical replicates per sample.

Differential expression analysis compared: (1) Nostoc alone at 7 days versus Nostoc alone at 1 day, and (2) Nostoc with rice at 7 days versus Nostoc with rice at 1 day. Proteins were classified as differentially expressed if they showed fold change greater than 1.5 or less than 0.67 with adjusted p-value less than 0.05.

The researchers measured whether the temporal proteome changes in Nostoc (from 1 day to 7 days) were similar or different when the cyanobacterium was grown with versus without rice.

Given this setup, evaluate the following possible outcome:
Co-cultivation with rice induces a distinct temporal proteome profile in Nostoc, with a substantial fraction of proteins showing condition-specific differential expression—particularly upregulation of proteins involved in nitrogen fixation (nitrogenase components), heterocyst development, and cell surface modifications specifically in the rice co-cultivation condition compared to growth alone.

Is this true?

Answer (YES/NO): NO